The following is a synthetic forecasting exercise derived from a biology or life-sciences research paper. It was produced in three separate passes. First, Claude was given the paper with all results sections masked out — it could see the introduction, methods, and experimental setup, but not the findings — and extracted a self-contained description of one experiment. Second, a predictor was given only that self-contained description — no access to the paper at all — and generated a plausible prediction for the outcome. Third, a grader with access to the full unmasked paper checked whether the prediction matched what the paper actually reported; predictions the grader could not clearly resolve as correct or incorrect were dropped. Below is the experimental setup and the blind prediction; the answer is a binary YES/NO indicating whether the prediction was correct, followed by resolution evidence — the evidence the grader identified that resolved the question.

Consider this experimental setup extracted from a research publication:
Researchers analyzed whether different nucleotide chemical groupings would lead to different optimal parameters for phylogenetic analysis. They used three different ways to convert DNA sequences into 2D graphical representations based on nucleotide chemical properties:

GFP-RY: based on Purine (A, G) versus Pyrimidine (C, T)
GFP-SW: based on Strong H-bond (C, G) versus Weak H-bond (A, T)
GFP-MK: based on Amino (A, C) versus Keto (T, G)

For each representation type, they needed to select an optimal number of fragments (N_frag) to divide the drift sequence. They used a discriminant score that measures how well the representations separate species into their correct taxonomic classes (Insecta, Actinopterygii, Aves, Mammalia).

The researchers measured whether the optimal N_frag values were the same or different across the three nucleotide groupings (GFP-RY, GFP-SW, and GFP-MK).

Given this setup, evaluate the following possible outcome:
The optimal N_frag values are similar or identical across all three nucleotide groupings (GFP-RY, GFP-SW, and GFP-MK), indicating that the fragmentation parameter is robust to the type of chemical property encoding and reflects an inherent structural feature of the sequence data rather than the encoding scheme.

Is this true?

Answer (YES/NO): YES